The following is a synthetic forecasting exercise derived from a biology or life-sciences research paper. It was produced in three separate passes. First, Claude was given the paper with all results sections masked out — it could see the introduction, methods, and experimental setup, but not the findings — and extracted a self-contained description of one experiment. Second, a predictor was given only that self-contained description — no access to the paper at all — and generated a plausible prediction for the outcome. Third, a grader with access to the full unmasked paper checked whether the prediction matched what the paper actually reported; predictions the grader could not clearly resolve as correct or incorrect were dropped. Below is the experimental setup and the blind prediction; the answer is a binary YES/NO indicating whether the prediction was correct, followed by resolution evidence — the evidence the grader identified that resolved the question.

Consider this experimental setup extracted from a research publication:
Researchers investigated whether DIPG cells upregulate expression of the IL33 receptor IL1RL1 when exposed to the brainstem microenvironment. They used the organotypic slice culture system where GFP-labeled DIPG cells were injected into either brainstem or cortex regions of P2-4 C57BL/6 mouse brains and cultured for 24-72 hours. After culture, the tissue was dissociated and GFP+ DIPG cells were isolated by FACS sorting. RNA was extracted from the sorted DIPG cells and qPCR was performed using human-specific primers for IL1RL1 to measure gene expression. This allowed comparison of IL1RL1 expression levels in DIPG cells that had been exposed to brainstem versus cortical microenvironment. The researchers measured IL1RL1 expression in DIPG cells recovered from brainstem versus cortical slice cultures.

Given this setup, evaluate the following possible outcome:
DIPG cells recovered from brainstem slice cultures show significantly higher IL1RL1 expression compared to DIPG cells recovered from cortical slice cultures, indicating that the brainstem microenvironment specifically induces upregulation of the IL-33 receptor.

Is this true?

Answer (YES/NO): YES